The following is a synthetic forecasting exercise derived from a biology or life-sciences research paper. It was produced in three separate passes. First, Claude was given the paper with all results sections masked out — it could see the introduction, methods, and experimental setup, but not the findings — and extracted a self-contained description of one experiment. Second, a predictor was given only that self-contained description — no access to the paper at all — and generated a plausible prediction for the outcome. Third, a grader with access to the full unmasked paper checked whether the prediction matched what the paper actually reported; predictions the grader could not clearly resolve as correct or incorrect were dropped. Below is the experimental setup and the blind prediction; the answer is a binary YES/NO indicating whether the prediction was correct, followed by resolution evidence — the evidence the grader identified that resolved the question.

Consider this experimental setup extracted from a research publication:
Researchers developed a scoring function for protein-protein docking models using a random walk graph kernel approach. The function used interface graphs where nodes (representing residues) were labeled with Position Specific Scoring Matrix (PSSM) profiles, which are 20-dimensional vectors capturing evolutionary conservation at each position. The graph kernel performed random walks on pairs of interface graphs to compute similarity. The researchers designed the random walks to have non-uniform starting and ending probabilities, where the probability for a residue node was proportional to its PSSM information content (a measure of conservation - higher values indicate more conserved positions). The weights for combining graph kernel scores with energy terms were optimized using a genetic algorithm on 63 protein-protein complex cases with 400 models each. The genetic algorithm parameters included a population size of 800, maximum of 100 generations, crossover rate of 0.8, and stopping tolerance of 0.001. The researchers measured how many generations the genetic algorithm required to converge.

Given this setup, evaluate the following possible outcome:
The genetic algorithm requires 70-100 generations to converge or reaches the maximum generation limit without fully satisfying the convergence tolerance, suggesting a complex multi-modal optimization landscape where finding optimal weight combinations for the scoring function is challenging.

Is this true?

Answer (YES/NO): NO